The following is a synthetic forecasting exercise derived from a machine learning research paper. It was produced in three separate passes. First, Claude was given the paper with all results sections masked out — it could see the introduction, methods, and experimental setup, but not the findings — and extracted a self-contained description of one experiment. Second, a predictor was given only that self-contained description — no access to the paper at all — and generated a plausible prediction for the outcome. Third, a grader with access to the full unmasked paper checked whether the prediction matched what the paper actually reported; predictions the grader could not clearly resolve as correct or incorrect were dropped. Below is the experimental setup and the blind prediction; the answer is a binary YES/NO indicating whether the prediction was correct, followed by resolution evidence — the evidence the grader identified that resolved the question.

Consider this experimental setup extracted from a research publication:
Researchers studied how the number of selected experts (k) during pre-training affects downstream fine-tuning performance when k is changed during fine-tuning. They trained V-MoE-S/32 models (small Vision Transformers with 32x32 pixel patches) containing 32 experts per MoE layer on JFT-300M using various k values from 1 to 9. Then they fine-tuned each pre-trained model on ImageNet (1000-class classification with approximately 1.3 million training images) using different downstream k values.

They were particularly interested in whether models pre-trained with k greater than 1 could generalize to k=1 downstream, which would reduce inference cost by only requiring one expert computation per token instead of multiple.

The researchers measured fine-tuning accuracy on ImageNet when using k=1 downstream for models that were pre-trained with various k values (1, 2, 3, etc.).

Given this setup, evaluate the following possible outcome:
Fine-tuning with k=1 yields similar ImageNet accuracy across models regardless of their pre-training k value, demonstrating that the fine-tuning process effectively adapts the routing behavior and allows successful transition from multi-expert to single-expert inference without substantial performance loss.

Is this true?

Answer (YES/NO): NO